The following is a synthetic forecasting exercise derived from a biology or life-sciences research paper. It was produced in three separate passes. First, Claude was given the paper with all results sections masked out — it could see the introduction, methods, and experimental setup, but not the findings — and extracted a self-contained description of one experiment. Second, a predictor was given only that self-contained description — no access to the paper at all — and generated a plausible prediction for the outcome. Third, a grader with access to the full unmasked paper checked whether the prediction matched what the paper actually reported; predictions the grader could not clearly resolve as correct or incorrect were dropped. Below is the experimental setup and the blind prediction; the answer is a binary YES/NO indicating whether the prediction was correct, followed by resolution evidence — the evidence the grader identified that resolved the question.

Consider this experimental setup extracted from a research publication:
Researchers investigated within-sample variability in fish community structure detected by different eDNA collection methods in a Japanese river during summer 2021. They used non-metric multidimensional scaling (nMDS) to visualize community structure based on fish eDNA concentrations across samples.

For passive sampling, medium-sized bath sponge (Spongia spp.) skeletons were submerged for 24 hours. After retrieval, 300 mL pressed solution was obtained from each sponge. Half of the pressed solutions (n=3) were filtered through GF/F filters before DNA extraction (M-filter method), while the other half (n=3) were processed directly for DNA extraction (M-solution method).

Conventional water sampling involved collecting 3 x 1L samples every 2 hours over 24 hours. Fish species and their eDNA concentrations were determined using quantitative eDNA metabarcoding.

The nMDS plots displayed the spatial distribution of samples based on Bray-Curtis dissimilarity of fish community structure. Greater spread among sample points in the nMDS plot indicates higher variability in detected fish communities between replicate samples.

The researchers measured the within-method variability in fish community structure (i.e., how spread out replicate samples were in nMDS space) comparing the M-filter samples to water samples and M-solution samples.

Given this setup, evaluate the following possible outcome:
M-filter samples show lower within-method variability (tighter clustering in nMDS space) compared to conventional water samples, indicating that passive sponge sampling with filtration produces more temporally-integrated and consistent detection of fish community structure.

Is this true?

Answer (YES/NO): NO